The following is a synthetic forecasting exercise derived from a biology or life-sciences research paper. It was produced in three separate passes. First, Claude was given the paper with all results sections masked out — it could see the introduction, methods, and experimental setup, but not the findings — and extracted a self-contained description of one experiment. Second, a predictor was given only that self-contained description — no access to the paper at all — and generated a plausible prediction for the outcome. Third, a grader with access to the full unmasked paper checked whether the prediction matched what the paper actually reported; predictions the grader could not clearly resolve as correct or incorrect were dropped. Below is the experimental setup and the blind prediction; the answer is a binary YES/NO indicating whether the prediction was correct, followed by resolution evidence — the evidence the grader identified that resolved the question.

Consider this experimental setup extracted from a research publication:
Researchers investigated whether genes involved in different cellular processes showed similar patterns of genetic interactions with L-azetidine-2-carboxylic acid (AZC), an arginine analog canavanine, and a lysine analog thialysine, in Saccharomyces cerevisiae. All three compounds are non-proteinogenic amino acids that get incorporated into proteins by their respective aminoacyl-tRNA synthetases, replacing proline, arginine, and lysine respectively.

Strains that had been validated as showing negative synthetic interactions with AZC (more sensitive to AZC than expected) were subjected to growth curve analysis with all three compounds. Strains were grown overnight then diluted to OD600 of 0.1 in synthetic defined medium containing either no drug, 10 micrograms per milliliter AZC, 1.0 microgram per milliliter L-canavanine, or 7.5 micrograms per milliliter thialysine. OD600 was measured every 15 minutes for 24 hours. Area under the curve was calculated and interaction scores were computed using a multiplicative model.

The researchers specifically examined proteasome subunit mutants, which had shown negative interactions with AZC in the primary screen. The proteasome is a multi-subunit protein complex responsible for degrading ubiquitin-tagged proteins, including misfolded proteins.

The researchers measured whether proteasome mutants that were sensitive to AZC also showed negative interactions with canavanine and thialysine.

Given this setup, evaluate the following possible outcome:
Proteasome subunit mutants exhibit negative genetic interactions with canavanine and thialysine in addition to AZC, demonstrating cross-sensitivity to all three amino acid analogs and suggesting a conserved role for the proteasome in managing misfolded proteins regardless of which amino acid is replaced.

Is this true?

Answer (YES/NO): YES